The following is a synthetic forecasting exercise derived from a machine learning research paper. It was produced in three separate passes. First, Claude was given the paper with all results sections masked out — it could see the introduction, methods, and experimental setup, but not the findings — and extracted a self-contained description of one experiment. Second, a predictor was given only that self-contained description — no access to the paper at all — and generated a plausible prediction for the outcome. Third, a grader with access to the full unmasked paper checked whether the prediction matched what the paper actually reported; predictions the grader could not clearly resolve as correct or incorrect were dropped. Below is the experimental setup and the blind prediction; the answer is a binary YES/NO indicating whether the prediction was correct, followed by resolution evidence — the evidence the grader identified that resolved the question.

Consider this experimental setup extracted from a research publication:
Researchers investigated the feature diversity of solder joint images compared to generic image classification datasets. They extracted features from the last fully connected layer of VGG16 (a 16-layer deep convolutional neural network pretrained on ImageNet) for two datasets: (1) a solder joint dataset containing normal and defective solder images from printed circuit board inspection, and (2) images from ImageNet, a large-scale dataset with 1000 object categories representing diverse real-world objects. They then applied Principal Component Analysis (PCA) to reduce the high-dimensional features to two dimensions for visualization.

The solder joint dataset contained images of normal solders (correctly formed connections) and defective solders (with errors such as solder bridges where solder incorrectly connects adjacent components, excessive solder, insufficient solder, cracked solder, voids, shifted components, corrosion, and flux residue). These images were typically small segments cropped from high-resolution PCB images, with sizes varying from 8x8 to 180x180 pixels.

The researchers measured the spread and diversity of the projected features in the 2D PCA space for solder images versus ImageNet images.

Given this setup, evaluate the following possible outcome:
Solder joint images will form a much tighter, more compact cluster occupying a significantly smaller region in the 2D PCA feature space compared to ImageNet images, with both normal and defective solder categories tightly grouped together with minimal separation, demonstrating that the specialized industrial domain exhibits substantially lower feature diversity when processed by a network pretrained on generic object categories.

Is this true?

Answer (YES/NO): YES